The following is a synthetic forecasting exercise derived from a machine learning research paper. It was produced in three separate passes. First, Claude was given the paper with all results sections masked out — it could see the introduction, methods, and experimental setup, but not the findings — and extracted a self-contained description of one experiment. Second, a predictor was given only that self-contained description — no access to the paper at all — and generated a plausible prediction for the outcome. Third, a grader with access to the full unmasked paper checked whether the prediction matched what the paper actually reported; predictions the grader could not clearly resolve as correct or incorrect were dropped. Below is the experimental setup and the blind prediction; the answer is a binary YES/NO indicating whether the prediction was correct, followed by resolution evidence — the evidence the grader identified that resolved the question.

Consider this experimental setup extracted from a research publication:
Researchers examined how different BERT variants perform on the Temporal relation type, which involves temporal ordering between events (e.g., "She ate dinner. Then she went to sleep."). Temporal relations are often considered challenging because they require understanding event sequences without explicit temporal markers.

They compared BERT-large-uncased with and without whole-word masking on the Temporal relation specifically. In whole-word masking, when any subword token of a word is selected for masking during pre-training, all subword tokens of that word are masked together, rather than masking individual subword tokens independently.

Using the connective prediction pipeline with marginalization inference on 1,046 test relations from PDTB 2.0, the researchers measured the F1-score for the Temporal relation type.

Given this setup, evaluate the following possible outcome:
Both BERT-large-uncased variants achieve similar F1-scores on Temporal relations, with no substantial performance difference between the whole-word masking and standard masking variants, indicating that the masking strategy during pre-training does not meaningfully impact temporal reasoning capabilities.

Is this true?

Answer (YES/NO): NO